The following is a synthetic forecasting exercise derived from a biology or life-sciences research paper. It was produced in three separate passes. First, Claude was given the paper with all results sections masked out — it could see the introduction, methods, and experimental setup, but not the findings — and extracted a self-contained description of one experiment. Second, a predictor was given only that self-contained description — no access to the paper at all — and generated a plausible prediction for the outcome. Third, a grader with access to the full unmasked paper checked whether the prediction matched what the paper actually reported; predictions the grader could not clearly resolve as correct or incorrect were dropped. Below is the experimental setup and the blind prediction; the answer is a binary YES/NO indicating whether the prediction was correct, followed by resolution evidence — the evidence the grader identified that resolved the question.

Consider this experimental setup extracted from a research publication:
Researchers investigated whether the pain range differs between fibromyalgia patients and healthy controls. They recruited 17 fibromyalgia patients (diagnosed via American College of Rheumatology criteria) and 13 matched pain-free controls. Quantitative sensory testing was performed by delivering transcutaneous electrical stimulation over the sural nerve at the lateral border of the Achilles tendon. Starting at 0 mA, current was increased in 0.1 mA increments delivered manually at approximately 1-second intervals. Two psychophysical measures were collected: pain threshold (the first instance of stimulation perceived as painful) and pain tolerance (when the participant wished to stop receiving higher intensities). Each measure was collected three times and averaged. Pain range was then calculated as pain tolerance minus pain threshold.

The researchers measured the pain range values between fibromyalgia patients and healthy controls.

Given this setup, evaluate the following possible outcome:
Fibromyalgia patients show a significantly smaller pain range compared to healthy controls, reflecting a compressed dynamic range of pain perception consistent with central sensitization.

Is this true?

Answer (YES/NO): NO